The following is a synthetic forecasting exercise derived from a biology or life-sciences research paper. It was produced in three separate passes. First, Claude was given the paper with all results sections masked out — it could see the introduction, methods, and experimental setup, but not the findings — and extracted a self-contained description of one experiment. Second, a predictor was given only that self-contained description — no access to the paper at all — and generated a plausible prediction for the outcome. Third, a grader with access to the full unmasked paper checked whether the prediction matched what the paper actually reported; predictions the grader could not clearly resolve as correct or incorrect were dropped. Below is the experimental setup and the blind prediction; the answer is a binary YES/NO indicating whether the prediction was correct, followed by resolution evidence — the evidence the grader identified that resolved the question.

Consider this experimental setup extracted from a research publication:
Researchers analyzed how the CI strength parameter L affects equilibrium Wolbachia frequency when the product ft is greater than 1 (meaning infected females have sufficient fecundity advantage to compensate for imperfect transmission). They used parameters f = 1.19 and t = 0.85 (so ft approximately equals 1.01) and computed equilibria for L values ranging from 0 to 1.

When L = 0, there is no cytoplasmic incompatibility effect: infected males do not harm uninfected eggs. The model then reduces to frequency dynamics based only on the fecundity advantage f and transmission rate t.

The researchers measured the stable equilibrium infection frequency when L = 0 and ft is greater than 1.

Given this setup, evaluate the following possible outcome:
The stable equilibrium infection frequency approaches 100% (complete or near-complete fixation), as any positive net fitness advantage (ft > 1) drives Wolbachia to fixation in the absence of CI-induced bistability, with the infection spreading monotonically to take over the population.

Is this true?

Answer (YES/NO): NO